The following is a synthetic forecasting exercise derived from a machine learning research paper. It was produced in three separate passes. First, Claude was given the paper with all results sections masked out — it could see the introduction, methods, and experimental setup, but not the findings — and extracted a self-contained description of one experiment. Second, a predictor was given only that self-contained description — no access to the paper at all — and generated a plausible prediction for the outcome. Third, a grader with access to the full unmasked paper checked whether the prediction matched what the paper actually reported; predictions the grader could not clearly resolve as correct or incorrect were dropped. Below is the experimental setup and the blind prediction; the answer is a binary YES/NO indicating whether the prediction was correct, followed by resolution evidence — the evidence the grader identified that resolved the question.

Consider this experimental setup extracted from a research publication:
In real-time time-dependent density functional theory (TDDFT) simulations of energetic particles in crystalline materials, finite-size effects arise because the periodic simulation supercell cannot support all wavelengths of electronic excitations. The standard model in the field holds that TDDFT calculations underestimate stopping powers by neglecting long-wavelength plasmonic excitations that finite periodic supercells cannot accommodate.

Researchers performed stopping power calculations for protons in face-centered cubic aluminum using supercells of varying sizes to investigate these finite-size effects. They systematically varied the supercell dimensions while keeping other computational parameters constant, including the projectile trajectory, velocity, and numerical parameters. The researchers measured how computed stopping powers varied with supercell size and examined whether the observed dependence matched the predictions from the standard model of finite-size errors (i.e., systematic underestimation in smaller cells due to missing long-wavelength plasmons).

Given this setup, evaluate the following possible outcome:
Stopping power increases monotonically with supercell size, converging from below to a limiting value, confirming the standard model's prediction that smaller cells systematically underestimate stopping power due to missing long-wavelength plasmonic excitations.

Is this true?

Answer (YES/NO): NO